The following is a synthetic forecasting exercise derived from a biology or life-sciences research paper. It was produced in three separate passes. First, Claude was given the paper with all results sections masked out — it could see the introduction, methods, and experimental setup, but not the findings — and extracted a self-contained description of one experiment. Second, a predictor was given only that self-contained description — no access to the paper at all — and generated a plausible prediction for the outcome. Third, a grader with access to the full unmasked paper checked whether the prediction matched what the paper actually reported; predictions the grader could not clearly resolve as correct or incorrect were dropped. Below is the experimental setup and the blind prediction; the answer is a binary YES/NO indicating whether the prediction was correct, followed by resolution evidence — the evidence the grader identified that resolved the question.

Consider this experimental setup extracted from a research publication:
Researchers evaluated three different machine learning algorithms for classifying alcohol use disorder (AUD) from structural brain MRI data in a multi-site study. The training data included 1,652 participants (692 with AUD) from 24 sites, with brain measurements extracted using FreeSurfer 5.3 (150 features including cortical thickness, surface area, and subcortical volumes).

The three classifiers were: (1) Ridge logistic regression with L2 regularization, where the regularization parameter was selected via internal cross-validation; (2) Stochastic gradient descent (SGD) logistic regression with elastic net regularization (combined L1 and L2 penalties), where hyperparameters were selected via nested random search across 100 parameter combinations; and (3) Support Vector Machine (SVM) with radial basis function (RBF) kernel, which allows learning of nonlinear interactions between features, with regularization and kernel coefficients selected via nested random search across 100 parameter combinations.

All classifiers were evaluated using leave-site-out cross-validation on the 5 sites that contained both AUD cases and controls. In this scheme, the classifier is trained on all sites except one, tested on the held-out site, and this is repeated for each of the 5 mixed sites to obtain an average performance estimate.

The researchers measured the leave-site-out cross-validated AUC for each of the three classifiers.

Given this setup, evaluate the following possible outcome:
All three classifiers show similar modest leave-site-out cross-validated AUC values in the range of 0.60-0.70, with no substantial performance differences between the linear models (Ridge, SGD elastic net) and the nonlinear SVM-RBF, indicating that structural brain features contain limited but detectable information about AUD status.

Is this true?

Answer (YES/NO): YES